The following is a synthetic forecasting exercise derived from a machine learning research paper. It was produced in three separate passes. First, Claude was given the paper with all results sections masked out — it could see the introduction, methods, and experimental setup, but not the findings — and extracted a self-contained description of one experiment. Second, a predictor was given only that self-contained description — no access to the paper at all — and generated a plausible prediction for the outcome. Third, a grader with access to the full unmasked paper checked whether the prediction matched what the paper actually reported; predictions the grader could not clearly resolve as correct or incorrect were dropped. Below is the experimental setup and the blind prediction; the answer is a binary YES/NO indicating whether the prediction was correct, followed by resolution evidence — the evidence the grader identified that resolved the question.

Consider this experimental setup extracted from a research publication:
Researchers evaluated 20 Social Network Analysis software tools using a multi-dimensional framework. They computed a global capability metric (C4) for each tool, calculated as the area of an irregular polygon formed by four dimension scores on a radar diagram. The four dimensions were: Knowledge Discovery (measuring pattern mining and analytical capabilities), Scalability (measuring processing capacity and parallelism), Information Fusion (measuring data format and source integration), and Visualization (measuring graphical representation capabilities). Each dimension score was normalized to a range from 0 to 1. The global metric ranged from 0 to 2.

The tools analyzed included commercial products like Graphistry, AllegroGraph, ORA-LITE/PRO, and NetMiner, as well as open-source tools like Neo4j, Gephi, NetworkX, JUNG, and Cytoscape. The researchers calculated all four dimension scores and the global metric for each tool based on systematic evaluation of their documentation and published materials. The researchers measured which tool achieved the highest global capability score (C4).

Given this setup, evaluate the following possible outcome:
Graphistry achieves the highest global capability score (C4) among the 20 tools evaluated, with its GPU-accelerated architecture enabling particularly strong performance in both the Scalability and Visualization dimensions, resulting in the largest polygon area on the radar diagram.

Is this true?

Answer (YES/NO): NO